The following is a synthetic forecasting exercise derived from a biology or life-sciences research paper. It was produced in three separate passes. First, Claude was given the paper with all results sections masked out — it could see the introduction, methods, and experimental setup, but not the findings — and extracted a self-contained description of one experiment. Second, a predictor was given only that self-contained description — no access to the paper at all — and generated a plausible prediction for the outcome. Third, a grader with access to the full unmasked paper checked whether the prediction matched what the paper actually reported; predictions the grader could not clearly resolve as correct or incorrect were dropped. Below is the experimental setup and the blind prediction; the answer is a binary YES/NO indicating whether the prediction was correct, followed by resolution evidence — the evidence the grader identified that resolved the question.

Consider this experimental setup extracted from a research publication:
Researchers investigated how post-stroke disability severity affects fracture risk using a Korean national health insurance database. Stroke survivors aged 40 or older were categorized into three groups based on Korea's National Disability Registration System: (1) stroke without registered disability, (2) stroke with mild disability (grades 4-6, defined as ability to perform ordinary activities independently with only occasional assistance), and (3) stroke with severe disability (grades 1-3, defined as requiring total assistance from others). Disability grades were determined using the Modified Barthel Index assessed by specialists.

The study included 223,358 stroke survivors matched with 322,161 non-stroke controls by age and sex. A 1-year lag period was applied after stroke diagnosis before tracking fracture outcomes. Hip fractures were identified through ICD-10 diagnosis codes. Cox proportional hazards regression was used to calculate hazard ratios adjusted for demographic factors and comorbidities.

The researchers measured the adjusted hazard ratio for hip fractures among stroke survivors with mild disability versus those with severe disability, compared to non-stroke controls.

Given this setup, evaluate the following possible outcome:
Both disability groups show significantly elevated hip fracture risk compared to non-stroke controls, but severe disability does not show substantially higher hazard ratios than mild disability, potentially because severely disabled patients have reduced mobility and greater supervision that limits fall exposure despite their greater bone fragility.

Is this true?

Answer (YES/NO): NO